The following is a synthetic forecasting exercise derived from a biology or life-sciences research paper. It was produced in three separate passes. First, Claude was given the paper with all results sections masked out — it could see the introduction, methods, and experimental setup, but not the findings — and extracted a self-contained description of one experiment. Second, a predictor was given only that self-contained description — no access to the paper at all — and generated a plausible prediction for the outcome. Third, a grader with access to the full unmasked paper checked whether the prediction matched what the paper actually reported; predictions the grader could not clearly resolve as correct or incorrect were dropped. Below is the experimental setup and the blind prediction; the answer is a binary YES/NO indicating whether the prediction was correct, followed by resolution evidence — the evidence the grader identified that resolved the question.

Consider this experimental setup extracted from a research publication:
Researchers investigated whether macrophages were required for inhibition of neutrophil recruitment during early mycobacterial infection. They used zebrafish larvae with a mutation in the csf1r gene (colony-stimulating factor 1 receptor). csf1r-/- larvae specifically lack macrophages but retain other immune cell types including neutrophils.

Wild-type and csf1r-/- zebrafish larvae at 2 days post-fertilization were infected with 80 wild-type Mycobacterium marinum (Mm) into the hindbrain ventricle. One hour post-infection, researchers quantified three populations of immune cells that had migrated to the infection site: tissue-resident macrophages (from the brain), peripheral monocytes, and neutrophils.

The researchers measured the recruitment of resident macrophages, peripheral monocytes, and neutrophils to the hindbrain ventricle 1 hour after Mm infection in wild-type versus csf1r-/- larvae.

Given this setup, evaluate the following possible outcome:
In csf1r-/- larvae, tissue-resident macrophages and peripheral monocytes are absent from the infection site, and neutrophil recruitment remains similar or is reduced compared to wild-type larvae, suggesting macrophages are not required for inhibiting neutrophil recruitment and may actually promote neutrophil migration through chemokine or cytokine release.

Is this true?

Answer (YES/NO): NO